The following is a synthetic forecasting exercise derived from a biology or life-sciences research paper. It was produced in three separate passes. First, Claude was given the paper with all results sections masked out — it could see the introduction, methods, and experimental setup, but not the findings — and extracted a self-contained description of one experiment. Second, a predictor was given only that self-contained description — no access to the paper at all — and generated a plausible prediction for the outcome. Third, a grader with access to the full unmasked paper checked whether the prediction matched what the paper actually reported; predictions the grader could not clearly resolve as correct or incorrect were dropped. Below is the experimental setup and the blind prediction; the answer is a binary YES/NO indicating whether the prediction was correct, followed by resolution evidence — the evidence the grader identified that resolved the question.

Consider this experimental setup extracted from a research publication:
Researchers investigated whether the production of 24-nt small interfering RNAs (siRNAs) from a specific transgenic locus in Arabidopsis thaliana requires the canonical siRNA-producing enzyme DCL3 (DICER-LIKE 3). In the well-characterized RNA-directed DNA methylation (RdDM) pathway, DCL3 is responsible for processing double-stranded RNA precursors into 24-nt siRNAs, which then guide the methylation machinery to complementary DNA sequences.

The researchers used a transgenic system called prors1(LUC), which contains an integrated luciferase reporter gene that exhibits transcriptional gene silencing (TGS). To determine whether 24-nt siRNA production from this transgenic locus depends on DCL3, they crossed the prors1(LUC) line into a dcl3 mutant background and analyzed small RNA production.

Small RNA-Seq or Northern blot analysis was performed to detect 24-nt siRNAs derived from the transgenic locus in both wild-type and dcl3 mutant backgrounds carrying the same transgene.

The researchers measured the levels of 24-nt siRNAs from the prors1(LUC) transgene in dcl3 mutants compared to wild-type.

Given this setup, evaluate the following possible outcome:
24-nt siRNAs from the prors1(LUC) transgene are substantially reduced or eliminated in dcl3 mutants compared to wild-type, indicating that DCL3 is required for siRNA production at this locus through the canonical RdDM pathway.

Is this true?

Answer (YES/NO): NO